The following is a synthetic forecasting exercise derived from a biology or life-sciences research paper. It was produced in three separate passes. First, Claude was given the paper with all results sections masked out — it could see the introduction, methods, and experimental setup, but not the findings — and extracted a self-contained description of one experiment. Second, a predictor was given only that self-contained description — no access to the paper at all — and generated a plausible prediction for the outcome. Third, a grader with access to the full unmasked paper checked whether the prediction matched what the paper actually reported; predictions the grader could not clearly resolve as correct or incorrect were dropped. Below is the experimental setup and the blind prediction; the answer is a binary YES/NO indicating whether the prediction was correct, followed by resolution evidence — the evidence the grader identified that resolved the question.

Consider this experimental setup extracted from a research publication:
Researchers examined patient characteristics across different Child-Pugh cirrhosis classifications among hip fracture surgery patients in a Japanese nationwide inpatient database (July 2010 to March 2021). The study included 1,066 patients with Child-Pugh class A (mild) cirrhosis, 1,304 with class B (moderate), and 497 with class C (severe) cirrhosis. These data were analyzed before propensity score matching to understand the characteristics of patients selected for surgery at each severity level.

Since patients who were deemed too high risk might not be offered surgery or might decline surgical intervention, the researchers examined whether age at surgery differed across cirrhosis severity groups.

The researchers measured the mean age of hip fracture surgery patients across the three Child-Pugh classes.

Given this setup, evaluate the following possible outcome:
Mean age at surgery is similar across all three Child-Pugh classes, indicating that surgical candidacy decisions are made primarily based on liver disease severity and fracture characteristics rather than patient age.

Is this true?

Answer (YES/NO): NO